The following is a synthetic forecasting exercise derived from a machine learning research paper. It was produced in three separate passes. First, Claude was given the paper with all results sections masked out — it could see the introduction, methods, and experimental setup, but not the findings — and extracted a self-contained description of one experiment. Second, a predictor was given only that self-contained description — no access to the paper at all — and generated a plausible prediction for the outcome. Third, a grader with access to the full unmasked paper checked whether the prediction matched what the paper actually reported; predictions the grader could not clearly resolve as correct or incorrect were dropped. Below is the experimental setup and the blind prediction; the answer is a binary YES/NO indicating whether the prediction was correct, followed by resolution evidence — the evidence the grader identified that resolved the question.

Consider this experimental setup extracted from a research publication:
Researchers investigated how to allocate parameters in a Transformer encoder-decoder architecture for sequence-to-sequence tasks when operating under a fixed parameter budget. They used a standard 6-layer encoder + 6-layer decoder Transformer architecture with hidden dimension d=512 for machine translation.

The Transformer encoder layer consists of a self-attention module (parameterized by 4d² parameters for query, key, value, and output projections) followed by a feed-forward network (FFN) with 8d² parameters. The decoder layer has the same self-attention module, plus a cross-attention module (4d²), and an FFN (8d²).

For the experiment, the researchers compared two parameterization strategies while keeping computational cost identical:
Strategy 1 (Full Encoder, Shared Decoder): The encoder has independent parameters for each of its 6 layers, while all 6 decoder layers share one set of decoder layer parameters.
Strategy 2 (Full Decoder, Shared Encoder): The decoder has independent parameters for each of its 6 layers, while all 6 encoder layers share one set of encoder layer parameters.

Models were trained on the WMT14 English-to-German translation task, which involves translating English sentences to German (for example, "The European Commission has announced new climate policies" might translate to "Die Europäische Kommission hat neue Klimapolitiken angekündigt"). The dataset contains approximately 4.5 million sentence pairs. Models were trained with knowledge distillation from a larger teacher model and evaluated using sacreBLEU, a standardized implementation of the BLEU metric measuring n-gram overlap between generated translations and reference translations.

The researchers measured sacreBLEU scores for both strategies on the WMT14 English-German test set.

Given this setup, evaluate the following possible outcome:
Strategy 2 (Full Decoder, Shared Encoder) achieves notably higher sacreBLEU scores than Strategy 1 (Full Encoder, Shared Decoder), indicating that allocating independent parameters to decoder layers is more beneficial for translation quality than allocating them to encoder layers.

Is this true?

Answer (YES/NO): NO